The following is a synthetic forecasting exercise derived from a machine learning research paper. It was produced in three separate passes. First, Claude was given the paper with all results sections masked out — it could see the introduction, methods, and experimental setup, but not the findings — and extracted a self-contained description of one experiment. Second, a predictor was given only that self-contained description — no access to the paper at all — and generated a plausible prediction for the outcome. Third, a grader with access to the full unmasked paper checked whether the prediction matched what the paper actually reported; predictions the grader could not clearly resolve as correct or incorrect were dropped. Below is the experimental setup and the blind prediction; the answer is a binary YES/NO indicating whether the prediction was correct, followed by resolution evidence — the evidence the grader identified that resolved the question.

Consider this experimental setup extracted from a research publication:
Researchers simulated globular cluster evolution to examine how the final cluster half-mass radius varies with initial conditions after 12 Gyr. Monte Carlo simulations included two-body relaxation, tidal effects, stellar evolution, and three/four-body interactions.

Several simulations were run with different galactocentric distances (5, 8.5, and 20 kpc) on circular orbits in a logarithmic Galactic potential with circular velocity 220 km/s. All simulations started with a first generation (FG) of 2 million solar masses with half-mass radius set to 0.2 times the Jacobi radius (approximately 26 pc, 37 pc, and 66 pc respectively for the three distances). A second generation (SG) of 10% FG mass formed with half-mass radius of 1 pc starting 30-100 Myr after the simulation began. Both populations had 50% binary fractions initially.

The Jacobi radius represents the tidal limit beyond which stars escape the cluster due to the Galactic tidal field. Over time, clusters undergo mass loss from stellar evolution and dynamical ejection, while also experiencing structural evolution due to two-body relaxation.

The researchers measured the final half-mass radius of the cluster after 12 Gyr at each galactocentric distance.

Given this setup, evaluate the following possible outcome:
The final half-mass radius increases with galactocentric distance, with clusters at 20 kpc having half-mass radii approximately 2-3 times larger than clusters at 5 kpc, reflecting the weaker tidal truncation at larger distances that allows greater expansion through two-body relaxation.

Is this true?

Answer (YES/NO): YES